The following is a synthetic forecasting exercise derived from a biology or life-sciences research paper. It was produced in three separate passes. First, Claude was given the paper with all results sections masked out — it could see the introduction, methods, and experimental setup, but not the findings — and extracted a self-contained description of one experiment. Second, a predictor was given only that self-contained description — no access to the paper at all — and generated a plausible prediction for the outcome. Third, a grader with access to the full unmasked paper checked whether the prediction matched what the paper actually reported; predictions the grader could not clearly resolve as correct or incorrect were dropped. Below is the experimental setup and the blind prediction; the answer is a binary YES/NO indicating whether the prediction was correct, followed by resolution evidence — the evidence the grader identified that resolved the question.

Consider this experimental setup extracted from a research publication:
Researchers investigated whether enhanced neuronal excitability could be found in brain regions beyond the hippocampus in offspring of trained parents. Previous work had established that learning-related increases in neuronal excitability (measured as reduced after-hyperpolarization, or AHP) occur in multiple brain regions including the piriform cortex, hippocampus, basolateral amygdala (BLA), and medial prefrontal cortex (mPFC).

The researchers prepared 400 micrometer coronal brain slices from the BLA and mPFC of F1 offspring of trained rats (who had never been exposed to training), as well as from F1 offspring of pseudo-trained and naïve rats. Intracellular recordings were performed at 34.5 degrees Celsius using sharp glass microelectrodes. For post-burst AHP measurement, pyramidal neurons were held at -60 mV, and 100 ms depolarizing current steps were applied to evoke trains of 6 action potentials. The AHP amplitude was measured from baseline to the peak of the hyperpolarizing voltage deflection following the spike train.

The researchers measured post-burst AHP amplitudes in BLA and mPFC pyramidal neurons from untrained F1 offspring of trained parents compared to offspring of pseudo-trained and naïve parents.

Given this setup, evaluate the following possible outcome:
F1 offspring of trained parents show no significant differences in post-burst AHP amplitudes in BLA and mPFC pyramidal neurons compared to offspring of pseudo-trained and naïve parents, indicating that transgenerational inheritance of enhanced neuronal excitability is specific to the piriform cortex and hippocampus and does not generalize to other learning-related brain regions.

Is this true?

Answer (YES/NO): NO